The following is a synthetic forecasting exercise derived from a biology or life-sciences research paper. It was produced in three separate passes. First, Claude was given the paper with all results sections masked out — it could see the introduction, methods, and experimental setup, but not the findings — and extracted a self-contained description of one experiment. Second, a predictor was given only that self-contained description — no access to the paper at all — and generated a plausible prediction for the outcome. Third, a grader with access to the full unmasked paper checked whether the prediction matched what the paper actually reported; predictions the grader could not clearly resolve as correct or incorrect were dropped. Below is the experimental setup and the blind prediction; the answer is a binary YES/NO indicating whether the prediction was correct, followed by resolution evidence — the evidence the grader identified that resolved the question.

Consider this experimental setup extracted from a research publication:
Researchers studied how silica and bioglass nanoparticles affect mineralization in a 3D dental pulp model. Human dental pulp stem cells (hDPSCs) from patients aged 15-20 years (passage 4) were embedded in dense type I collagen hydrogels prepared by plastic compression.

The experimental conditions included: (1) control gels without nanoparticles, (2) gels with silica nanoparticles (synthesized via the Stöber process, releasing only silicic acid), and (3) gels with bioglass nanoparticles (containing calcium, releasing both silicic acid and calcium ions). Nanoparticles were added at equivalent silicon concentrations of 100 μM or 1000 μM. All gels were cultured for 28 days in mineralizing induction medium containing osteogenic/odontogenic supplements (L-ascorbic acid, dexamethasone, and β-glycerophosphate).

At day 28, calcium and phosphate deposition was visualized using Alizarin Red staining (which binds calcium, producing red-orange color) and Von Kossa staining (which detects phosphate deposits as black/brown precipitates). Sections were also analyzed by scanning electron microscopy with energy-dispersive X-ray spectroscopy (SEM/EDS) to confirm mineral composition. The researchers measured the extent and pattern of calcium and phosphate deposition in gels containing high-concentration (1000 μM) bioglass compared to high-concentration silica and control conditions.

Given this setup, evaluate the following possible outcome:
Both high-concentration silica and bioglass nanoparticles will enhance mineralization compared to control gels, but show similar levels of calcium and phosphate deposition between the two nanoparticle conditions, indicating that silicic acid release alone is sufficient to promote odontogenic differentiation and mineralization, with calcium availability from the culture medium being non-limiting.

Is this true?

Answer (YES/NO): NO